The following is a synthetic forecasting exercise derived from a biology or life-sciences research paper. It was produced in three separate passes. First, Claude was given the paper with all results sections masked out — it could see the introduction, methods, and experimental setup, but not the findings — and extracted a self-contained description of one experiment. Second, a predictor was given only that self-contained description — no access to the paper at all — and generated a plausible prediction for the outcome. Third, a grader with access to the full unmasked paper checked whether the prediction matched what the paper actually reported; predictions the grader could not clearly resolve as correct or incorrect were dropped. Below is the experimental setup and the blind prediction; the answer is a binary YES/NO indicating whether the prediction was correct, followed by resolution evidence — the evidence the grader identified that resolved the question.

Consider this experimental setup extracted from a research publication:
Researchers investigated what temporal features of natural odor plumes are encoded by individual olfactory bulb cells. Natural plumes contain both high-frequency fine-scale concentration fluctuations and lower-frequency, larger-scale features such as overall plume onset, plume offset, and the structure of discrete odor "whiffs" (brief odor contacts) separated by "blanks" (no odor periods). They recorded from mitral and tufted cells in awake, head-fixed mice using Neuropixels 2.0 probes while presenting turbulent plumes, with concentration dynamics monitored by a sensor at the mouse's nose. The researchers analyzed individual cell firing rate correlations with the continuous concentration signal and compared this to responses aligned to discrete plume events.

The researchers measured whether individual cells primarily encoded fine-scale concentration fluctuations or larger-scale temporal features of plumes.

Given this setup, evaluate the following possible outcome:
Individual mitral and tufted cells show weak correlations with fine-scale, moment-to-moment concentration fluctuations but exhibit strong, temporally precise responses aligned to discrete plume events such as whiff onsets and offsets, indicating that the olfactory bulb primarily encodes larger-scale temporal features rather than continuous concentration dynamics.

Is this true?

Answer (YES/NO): NO